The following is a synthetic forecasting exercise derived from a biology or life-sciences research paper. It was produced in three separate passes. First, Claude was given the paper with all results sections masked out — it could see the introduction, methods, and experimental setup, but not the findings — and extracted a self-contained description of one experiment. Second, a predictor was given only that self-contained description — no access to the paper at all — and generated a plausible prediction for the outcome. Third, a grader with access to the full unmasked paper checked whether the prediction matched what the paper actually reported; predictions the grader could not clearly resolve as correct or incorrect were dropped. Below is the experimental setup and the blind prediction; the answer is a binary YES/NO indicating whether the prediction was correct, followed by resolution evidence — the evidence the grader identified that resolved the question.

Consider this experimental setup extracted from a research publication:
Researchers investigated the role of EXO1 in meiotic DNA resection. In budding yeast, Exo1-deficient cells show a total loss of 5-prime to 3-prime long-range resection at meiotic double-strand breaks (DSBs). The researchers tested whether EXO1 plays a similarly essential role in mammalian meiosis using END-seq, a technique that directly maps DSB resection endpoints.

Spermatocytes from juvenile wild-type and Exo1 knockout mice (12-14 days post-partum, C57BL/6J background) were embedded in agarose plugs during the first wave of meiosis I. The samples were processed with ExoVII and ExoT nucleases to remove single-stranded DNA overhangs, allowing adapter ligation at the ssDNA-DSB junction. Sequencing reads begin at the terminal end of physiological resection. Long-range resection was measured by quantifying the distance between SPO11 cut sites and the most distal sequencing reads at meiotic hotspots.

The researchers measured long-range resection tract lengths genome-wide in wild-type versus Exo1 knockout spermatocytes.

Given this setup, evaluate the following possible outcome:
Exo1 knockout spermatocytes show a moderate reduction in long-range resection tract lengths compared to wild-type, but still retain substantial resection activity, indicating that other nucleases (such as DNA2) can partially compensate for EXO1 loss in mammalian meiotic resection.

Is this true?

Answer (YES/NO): YES